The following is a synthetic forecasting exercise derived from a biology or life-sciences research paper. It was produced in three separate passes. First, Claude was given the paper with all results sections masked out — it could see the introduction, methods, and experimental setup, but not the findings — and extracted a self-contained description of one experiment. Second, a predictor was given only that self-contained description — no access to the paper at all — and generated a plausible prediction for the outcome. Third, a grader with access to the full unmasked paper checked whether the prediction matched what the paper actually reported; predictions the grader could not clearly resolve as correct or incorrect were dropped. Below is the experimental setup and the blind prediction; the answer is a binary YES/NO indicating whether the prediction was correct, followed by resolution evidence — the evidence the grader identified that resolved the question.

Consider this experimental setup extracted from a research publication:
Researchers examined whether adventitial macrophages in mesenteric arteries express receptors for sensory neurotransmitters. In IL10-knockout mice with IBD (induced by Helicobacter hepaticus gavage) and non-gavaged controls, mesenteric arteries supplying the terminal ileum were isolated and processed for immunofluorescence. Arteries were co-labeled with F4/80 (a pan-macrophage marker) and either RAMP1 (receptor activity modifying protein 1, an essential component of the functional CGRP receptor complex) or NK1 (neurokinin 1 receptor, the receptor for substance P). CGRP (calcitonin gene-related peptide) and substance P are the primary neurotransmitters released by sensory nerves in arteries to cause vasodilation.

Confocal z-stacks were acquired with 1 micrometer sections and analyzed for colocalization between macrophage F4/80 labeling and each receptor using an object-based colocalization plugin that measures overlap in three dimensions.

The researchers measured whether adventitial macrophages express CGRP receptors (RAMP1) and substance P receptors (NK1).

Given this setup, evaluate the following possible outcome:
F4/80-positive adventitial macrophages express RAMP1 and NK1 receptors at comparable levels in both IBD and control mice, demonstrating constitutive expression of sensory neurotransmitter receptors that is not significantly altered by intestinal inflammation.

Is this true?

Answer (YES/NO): NO